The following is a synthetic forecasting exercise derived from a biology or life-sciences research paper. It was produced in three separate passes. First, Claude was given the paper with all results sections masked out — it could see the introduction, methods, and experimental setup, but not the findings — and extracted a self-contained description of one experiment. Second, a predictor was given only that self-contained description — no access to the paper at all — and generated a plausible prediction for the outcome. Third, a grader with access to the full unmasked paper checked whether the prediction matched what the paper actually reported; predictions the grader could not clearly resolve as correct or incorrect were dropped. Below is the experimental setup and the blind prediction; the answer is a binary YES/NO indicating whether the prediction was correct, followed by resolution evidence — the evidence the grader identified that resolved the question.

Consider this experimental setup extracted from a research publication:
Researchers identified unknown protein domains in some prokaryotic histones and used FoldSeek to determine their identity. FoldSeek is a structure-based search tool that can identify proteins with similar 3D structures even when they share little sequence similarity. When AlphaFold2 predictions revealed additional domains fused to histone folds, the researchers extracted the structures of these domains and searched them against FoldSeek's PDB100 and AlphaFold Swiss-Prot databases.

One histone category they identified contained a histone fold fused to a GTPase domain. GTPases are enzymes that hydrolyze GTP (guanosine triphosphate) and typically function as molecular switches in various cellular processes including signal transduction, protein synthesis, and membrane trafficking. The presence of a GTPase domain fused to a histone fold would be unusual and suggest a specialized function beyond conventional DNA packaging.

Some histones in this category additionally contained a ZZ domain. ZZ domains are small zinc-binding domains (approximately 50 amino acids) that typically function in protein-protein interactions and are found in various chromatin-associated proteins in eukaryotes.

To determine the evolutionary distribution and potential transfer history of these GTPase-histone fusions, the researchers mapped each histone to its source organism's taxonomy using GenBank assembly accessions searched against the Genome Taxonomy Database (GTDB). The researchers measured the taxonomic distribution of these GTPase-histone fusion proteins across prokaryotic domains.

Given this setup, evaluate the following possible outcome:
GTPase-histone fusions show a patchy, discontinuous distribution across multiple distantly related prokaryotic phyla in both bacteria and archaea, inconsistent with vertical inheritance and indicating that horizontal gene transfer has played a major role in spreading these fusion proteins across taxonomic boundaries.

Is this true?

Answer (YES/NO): NO